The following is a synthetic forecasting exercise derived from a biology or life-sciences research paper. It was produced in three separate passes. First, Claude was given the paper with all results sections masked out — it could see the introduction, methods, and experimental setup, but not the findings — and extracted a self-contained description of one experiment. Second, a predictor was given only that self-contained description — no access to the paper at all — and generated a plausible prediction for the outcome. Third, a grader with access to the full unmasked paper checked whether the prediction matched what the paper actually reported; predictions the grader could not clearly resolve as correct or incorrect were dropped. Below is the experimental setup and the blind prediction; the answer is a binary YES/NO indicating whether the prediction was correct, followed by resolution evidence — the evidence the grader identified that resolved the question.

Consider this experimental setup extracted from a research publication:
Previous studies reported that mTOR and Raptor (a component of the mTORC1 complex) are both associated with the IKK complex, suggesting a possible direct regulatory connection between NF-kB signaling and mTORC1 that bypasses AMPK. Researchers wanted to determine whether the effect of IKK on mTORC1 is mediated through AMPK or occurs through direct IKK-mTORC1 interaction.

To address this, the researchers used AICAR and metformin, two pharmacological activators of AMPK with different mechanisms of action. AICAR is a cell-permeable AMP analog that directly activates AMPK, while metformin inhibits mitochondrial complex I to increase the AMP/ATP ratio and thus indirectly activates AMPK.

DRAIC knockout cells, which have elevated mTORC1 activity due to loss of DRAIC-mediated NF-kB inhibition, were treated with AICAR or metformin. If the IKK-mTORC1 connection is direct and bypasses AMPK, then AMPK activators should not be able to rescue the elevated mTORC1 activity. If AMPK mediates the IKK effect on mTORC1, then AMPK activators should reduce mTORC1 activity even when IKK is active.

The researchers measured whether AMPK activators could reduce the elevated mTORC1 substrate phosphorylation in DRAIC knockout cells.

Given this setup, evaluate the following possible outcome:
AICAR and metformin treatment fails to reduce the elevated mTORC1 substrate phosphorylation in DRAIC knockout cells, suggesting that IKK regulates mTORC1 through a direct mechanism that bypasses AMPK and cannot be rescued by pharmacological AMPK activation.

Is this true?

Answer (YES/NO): NO